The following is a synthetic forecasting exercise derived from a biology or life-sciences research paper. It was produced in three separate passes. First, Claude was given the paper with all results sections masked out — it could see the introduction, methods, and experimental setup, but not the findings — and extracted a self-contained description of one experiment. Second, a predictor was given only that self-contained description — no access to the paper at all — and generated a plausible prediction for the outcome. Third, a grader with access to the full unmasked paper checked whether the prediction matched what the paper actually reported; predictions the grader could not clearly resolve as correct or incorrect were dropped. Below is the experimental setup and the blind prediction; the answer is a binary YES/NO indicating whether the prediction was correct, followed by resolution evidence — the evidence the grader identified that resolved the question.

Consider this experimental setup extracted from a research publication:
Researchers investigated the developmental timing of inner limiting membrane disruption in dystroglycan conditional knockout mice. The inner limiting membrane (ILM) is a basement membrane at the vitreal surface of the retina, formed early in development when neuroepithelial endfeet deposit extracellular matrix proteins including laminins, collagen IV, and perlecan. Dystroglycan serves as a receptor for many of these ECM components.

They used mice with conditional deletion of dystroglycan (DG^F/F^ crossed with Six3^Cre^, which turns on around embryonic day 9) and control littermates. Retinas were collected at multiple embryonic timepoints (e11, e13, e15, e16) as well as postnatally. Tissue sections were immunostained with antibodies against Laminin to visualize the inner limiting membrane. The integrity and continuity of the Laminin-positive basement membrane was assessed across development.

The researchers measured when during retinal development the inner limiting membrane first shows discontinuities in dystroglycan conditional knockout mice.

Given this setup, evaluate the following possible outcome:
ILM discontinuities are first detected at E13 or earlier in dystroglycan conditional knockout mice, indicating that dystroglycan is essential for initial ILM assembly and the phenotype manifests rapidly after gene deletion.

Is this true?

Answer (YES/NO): NO